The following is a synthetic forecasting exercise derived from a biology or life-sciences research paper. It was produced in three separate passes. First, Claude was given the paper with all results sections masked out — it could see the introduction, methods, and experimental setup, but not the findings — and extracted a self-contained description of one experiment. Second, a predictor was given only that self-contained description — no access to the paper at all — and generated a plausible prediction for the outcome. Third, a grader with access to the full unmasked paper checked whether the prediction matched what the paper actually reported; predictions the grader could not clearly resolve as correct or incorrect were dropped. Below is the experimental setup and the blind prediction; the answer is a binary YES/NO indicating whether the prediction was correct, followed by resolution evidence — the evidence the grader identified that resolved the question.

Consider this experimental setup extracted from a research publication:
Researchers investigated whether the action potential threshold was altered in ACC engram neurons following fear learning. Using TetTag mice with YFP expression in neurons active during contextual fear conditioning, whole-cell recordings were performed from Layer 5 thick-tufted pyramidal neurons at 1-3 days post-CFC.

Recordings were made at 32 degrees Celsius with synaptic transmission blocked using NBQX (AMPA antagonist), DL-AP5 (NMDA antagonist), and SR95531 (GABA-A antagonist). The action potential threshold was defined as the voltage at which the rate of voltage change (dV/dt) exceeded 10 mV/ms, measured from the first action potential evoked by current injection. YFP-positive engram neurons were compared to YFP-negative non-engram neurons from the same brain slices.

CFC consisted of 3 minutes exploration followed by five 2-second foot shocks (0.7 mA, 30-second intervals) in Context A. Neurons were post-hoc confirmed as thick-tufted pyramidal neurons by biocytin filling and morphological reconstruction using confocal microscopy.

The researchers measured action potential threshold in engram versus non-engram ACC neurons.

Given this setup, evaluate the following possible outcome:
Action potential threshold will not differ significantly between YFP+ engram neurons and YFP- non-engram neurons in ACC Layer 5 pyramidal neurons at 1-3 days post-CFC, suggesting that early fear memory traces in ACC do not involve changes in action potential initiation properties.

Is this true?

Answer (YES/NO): NO